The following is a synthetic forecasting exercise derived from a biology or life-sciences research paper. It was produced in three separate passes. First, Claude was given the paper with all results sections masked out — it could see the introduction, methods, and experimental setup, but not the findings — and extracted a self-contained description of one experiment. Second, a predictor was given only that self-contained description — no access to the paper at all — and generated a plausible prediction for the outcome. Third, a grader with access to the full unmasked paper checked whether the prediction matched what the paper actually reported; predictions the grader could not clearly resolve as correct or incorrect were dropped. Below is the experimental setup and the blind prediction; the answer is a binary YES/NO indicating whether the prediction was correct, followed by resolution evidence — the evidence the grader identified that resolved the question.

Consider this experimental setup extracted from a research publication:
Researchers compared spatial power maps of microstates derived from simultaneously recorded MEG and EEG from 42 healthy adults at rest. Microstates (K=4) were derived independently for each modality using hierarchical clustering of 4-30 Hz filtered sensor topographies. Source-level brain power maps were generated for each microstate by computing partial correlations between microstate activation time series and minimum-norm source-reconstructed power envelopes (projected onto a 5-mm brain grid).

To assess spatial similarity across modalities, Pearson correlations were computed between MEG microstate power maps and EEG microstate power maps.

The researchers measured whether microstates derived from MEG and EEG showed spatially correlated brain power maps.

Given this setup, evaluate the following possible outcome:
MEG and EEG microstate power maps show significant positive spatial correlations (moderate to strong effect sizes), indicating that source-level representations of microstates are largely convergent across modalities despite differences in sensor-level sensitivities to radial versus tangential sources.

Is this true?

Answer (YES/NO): NO